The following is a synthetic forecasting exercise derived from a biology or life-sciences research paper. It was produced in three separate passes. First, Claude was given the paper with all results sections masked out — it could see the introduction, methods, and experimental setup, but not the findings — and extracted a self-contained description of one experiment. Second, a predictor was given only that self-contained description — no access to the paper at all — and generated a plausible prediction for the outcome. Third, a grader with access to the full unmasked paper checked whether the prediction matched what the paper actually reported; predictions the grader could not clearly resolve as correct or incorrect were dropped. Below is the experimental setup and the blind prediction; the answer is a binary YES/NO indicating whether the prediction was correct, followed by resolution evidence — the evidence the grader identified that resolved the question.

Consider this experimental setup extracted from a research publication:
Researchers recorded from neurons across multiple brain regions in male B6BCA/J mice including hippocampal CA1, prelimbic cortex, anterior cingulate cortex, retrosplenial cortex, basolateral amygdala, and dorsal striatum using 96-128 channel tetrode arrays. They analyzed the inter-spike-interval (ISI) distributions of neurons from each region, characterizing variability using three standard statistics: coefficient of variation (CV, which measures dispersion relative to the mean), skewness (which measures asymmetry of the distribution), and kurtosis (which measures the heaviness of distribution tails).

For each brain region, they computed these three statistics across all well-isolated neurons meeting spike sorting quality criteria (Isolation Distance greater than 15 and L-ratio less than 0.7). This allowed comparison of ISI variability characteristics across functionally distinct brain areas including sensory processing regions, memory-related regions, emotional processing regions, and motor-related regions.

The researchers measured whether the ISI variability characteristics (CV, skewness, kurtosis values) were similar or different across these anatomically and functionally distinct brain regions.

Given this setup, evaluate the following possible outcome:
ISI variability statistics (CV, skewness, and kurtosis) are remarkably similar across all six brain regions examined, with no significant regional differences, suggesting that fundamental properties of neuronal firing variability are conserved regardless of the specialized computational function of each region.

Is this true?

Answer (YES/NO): YES